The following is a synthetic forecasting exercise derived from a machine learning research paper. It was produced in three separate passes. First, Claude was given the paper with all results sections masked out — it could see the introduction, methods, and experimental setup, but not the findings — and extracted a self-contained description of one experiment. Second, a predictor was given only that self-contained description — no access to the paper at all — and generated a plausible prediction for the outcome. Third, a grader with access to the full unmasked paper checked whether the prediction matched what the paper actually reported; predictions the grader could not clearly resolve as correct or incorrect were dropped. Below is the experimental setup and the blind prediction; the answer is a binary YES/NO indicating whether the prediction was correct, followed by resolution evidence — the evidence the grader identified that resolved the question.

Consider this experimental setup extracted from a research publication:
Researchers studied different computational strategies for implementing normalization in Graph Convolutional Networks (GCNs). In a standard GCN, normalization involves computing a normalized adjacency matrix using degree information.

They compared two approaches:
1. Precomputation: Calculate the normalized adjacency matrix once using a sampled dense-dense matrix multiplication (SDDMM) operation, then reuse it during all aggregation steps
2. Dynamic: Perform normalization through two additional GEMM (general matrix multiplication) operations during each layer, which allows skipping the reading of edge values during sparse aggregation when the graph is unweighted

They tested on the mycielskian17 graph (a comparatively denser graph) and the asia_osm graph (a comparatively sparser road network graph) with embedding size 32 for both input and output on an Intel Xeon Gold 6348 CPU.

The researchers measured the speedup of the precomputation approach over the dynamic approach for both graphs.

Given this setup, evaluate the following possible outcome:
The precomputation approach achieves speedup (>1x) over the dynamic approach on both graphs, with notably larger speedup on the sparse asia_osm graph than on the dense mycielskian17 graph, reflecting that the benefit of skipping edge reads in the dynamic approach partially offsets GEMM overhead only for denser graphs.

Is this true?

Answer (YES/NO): NO